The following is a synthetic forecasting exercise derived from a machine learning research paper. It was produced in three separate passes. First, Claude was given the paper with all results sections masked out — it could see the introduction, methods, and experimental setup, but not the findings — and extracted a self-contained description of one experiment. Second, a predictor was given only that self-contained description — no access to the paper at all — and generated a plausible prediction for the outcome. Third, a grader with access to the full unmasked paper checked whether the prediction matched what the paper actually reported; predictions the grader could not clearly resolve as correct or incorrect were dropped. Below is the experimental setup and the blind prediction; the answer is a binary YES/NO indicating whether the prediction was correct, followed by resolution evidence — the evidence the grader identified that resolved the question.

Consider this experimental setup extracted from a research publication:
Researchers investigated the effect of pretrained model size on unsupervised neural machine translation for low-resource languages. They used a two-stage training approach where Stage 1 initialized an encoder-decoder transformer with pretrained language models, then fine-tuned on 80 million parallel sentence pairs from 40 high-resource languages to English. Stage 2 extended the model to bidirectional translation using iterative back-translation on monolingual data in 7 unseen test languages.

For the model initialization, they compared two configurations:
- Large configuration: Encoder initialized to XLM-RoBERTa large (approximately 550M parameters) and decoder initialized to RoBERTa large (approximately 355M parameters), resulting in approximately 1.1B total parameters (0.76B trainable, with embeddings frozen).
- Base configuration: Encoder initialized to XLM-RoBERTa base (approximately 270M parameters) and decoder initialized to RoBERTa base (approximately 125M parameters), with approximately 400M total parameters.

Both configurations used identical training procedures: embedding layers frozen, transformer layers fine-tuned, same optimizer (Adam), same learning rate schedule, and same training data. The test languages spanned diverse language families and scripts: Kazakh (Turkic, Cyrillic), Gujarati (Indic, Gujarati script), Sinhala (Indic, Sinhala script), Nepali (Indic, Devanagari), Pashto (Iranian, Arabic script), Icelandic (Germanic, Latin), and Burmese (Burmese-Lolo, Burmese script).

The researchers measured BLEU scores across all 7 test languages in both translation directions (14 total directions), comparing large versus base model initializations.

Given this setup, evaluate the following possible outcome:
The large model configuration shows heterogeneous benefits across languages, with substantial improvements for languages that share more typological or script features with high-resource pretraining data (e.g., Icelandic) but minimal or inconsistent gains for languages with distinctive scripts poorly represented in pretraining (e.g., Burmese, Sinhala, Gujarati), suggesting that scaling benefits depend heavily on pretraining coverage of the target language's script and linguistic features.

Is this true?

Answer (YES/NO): NO